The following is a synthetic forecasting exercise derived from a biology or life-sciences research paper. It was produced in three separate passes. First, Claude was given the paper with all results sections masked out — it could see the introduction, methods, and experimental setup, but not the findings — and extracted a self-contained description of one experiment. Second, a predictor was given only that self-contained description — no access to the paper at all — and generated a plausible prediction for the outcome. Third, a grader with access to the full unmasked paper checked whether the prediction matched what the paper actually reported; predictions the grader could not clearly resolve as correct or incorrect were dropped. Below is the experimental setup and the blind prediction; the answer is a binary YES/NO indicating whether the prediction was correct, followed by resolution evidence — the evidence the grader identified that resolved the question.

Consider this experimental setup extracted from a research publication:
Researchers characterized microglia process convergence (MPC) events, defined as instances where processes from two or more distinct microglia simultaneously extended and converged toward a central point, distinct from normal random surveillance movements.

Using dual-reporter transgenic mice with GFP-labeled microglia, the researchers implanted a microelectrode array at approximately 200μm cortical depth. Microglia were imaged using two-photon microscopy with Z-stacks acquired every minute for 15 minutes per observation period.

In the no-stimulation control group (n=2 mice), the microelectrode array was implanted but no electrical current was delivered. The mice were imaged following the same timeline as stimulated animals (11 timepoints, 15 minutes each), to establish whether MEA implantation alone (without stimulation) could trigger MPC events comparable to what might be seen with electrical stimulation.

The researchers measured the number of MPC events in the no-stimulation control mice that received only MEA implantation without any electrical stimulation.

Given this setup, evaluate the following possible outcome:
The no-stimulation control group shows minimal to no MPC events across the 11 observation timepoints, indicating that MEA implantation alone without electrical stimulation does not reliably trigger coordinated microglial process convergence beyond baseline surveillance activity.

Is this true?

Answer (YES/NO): YES